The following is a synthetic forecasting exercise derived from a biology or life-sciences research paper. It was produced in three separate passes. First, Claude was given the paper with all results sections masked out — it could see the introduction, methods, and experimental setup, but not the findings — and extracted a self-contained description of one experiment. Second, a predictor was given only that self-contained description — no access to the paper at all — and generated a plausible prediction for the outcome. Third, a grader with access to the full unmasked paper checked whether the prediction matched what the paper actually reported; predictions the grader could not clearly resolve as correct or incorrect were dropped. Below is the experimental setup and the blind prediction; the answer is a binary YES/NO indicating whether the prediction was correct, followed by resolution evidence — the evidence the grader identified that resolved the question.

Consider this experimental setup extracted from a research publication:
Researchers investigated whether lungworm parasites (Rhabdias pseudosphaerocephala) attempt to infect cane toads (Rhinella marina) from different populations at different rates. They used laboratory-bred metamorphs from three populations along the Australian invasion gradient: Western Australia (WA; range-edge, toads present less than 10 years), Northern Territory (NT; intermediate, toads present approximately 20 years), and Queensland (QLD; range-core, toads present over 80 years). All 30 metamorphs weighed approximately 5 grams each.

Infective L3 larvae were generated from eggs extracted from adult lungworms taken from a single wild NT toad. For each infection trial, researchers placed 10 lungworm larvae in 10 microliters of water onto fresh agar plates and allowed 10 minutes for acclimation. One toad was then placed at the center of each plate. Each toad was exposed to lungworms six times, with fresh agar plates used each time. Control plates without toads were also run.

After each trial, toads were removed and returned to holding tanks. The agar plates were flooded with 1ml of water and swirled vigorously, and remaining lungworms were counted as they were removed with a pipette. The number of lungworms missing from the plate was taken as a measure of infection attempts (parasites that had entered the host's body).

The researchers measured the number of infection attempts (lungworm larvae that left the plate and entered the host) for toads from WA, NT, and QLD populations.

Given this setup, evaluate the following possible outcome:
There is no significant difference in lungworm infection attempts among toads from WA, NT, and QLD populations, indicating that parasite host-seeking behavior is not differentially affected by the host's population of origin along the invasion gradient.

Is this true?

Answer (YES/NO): YES